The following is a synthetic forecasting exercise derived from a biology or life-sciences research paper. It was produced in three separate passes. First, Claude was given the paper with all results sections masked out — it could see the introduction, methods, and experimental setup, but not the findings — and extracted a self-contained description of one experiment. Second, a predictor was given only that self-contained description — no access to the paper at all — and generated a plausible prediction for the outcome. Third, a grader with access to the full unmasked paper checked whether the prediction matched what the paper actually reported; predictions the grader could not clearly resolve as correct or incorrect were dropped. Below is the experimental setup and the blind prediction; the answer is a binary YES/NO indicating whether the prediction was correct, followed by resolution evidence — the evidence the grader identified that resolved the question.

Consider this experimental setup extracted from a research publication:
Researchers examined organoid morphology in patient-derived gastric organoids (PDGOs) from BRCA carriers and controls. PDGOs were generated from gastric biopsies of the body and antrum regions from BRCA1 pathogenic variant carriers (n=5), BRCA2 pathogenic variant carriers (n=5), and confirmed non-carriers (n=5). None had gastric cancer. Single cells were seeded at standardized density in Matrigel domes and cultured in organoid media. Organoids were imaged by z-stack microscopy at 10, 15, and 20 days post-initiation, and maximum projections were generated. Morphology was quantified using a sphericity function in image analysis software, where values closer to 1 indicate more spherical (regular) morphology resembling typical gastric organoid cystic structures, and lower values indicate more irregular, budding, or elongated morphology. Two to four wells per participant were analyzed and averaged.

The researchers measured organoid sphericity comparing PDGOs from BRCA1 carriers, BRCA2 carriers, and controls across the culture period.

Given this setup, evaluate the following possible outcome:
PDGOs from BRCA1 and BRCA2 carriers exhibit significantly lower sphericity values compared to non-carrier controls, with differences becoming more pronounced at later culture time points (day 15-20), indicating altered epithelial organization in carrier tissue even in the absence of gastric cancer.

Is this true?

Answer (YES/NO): NO